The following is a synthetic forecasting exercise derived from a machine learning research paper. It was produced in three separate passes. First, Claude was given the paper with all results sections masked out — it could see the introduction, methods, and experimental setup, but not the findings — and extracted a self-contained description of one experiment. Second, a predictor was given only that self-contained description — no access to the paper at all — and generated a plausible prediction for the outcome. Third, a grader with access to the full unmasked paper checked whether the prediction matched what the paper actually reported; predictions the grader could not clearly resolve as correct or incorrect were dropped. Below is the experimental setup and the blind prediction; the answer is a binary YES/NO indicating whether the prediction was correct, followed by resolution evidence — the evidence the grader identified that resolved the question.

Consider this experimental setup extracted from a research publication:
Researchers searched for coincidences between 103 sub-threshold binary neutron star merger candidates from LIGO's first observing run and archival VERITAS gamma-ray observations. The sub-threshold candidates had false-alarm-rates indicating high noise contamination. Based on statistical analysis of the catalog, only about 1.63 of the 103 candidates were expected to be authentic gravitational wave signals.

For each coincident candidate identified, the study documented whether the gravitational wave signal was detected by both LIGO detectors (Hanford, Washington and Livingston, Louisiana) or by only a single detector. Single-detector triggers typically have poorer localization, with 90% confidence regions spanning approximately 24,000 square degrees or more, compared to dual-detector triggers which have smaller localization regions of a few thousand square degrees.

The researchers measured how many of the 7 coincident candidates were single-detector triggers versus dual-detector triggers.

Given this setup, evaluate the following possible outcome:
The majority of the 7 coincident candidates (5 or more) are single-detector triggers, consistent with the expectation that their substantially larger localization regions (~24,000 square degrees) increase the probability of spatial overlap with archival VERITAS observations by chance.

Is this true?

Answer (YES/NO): NO